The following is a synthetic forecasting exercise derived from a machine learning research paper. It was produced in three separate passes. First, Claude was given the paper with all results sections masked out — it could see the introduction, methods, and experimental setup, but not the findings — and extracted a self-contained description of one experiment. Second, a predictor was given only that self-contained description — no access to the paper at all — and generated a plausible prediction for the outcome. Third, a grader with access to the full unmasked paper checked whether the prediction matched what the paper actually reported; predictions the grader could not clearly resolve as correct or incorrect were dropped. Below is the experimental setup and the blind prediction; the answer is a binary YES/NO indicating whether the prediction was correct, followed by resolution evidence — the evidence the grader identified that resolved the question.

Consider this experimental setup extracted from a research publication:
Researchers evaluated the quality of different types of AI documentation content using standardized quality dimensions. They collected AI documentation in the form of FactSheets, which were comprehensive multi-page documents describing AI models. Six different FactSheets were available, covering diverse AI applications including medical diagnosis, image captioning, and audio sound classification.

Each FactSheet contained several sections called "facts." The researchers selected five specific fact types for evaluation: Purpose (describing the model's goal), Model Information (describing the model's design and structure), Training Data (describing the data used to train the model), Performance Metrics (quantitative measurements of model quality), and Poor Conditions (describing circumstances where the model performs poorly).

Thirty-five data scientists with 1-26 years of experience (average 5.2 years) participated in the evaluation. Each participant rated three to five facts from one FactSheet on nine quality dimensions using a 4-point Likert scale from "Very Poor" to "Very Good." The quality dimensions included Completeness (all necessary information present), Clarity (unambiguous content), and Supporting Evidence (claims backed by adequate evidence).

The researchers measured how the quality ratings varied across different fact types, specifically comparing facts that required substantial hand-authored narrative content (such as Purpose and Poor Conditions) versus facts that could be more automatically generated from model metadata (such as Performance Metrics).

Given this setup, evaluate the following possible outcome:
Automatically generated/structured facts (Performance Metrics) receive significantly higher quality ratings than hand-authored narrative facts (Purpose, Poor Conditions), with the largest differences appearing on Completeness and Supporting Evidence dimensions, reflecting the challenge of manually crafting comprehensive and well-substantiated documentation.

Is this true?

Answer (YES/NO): NO